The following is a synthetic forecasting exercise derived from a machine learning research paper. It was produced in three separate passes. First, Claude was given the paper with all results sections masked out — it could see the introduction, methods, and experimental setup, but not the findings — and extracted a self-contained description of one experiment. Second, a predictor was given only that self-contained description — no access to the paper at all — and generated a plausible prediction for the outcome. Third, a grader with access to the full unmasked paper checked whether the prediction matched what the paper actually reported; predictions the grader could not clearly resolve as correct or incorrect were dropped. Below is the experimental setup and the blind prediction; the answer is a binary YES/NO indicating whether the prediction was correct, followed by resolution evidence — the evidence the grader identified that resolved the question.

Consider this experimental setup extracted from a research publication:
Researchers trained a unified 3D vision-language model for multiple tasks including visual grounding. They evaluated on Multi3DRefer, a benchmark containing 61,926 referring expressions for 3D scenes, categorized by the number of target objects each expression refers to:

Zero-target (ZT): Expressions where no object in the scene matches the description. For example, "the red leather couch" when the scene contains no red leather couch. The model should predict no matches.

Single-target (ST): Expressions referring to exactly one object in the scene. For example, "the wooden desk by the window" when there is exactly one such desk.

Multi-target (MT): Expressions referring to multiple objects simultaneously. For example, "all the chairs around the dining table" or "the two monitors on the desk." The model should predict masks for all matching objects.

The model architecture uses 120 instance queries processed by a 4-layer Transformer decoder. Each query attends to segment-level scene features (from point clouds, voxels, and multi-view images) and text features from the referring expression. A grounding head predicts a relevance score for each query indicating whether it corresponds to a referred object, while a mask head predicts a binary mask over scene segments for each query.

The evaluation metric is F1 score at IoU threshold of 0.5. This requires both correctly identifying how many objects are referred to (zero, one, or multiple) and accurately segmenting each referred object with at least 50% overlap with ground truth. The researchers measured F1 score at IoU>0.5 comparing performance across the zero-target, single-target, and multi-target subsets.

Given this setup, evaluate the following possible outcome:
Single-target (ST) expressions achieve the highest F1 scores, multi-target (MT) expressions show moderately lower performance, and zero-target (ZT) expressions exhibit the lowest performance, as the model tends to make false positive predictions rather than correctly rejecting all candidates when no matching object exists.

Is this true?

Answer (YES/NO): NO